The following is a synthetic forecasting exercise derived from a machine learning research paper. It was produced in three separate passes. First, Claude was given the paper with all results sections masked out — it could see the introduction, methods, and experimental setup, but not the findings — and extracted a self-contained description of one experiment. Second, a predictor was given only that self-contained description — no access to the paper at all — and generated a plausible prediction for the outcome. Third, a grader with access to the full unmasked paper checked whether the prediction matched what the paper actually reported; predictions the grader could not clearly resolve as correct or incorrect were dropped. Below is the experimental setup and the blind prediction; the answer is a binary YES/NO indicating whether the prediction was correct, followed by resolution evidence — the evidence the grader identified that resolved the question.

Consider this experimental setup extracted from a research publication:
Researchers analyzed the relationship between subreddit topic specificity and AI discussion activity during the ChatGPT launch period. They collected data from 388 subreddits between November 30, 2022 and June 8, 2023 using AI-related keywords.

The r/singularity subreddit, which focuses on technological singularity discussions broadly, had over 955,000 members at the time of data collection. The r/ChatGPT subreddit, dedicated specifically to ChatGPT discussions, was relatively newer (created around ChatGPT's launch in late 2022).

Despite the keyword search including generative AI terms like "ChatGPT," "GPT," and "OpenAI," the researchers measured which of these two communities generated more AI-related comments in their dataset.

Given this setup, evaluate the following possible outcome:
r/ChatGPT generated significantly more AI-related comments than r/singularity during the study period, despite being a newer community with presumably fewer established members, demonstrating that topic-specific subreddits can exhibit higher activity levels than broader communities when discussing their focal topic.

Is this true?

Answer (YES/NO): NO